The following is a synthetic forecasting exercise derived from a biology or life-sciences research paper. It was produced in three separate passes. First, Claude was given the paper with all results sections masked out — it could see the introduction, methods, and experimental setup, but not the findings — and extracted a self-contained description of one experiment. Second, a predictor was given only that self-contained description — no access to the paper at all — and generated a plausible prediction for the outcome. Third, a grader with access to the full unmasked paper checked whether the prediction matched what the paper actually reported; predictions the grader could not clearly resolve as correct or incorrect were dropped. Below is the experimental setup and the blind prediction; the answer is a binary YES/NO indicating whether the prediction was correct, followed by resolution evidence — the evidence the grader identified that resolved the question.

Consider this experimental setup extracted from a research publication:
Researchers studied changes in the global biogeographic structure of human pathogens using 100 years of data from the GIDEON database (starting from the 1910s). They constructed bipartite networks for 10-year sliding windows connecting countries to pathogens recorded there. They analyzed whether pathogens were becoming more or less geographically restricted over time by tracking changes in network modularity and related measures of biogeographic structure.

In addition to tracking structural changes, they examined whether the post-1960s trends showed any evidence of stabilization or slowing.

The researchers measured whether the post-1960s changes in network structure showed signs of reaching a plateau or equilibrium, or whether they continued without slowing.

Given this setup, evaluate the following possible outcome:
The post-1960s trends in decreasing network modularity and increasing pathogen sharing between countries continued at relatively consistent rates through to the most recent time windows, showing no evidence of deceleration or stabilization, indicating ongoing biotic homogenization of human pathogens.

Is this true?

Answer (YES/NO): YES